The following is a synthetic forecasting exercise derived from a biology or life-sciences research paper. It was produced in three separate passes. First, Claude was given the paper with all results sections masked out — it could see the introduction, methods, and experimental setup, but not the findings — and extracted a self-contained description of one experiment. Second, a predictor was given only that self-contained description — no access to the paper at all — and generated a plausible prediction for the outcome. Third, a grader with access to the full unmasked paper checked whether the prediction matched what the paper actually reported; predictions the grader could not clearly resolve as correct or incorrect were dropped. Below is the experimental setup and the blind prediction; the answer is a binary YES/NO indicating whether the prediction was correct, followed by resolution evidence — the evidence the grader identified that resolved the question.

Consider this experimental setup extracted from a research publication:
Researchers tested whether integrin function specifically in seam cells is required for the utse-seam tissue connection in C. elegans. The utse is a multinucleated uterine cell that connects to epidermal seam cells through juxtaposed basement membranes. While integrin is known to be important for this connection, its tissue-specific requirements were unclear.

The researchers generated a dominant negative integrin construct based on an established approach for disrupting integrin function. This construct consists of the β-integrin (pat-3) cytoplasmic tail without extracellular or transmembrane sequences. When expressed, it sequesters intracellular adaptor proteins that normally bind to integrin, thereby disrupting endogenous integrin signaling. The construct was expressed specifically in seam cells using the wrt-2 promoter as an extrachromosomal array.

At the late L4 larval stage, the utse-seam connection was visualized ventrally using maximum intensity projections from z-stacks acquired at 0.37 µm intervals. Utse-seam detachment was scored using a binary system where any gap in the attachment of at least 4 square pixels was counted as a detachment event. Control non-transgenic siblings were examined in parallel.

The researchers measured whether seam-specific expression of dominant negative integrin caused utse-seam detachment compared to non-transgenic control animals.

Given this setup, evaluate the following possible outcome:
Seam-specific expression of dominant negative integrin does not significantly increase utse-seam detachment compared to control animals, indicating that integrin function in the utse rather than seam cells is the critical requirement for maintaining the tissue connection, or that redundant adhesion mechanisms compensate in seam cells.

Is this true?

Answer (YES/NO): NO